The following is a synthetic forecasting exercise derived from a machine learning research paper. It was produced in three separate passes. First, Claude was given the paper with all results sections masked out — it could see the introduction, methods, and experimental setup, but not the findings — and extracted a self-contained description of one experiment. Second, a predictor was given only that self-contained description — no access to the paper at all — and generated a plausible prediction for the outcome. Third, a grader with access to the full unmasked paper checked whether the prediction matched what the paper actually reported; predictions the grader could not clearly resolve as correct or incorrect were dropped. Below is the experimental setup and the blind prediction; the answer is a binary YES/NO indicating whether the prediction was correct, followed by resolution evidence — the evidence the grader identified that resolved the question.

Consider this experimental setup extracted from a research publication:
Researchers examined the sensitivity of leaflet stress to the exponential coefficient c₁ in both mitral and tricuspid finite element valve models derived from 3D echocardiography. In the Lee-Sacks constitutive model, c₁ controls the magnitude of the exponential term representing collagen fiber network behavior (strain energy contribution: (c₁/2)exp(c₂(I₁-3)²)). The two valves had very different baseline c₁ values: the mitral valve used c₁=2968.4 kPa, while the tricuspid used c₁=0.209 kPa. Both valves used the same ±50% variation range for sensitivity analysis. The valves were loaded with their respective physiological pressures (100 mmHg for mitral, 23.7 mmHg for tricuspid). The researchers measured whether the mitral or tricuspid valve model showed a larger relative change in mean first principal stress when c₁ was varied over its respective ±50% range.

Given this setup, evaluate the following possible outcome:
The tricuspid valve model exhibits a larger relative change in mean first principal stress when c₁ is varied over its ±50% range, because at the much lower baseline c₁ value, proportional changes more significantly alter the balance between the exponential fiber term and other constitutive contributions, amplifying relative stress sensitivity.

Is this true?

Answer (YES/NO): NO